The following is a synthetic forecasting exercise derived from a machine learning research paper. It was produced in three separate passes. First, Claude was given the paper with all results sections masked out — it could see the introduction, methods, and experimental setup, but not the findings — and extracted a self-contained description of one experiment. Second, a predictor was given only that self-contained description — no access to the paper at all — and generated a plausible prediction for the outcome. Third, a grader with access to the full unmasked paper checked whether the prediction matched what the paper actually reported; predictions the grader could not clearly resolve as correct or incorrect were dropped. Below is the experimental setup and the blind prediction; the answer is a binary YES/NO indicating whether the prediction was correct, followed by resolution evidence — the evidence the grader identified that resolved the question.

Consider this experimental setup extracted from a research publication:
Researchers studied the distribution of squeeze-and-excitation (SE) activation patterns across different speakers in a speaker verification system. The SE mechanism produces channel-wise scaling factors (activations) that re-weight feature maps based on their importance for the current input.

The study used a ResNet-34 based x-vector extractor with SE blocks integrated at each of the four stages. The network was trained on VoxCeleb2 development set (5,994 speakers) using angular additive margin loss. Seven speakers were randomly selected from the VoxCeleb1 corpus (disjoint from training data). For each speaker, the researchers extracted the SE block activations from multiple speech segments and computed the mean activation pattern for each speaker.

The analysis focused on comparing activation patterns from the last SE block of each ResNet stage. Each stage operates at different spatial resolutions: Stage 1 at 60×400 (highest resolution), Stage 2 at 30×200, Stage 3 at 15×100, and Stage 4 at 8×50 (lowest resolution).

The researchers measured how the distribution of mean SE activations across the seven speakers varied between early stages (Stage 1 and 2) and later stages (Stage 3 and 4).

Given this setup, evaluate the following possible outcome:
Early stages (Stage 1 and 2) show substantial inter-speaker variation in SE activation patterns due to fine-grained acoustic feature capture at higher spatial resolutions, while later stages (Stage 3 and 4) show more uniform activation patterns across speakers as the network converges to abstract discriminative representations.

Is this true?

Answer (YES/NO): NO